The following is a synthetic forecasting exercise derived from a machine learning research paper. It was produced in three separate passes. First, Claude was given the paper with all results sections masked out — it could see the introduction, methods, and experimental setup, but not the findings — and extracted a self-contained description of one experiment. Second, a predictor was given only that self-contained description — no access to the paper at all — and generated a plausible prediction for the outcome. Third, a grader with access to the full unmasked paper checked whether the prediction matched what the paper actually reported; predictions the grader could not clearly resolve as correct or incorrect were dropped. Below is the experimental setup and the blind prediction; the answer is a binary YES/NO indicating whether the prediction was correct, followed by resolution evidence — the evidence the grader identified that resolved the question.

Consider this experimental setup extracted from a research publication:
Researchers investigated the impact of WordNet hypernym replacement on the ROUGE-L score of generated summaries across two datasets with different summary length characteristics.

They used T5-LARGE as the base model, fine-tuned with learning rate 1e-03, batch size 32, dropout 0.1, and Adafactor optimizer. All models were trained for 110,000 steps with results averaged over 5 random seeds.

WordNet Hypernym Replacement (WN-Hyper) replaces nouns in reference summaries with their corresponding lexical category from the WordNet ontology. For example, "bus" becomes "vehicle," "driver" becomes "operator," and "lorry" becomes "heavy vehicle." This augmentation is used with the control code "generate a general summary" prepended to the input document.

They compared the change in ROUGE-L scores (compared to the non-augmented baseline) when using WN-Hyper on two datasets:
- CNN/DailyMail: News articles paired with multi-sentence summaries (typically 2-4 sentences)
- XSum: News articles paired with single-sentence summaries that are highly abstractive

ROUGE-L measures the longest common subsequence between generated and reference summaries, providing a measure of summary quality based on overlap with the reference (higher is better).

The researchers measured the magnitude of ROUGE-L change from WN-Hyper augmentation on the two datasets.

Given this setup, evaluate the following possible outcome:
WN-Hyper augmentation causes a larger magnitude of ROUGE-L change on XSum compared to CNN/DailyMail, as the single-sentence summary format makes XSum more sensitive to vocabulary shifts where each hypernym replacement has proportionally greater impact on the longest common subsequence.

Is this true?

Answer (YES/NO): NO